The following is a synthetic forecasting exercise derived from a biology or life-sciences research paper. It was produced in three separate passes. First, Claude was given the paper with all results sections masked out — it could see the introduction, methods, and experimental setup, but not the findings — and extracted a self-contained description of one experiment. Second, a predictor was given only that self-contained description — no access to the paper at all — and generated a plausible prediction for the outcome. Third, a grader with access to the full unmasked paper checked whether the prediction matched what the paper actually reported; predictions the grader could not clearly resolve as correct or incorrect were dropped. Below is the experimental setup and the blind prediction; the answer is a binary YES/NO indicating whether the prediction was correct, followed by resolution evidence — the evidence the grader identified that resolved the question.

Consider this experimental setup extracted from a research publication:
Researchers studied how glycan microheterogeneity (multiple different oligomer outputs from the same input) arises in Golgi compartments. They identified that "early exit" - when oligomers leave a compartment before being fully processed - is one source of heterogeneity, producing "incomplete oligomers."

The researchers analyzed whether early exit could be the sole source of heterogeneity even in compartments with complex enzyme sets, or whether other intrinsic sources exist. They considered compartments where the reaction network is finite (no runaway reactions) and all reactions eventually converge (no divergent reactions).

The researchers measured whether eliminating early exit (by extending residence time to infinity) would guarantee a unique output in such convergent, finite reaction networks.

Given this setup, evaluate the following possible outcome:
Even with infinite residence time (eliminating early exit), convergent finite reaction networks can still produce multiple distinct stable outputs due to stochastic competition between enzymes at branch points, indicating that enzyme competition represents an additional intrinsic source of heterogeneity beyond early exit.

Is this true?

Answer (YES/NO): NO